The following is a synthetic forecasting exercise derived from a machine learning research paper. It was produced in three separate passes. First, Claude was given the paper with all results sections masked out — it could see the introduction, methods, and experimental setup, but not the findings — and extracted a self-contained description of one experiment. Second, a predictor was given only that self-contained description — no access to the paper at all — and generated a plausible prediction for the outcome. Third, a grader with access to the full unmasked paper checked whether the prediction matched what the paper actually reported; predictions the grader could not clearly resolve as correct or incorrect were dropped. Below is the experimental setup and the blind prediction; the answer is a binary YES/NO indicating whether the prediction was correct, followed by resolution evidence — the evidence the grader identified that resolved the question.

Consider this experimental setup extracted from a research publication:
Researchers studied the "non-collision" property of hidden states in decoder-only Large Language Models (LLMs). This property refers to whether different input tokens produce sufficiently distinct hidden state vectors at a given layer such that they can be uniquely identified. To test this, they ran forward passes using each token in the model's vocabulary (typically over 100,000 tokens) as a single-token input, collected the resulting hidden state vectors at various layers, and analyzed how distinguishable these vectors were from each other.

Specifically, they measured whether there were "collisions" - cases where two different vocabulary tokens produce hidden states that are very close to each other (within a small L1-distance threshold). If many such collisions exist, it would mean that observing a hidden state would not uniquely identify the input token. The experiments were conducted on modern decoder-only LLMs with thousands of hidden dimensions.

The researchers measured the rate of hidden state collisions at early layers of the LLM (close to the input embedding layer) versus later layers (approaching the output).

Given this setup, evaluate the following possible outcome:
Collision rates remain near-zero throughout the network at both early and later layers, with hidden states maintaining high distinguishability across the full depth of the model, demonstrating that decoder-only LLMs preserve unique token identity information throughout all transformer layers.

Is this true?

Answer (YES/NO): YES